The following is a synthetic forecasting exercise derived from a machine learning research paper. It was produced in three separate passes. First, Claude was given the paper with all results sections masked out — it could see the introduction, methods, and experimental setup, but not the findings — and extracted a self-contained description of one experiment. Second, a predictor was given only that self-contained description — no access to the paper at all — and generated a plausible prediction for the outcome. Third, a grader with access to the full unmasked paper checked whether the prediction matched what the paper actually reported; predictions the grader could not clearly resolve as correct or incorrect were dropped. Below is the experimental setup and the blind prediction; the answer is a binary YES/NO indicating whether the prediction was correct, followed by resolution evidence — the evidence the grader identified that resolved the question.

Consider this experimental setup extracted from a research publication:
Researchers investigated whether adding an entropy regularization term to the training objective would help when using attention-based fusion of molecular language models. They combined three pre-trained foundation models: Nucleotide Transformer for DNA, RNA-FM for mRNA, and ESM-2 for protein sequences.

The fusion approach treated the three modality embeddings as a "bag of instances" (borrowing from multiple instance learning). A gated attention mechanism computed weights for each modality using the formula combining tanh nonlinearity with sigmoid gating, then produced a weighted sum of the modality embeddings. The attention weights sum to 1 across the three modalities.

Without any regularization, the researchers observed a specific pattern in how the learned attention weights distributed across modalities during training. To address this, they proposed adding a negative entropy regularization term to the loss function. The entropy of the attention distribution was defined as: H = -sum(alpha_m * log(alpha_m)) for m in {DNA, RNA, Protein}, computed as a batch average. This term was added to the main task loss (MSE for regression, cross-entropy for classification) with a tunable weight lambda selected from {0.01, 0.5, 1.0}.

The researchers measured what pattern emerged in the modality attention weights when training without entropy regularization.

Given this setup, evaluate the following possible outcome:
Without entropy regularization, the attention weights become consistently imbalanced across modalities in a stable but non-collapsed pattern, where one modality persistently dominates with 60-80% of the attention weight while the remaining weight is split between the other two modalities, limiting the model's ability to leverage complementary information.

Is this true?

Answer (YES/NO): NO